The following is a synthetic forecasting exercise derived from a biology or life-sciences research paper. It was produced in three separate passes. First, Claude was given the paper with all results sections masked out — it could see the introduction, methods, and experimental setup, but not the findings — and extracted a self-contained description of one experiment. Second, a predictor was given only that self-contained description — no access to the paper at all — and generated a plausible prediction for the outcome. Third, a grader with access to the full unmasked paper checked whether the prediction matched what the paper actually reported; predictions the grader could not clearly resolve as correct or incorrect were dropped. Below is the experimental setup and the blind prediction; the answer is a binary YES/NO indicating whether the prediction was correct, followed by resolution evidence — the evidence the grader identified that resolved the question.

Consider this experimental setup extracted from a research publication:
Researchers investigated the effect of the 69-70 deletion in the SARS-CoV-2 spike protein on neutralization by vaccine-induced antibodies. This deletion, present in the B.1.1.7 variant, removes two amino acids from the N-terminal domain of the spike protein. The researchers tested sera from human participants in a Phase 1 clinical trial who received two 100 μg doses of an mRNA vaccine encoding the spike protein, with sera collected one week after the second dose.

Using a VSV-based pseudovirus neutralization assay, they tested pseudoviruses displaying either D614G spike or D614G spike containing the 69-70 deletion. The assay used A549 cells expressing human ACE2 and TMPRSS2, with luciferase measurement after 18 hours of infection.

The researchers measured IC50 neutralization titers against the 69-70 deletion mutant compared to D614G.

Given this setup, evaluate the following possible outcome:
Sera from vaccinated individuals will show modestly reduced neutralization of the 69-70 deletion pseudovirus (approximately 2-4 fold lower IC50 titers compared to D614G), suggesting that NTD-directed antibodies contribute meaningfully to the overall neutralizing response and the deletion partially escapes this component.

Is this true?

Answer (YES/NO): NO